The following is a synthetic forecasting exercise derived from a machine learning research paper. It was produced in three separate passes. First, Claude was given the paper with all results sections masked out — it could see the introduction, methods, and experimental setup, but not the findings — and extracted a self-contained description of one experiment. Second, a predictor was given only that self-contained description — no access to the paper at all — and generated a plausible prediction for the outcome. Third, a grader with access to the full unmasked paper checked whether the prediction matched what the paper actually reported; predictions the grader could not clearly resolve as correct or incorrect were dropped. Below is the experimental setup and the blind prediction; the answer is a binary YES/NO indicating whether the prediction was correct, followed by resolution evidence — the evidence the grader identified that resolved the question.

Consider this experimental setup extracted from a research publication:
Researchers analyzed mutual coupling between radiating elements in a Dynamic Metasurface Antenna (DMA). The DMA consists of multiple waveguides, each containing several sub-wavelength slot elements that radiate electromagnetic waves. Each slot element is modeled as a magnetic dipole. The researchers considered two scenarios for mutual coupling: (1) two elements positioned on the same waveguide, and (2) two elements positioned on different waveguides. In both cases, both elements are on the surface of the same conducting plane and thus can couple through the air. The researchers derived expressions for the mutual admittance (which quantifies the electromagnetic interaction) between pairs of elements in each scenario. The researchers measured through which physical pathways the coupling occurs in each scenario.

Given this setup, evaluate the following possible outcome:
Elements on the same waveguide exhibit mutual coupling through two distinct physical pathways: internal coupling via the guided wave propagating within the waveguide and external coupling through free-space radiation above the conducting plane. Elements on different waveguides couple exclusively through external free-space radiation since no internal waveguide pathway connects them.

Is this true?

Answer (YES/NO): YES